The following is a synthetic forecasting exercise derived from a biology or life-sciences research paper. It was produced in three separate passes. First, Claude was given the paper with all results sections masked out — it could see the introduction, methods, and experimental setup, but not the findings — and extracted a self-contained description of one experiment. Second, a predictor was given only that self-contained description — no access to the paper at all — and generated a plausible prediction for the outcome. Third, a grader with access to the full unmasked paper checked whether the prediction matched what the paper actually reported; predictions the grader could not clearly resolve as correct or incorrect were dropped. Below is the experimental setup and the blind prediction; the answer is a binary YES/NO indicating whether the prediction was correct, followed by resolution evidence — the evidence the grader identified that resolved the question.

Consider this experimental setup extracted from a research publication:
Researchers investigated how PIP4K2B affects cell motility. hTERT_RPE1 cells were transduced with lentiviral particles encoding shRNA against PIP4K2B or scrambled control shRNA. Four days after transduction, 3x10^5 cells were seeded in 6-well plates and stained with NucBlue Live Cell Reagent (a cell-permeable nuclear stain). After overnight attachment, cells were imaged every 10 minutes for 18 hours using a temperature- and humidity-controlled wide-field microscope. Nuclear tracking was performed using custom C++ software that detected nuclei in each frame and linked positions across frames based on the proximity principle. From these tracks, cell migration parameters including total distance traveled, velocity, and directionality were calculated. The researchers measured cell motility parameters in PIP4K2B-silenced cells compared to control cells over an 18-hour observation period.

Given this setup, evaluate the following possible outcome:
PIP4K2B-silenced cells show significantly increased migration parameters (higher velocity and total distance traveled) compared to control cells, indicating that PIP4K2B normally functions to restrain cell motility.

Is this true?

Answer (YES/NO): NO